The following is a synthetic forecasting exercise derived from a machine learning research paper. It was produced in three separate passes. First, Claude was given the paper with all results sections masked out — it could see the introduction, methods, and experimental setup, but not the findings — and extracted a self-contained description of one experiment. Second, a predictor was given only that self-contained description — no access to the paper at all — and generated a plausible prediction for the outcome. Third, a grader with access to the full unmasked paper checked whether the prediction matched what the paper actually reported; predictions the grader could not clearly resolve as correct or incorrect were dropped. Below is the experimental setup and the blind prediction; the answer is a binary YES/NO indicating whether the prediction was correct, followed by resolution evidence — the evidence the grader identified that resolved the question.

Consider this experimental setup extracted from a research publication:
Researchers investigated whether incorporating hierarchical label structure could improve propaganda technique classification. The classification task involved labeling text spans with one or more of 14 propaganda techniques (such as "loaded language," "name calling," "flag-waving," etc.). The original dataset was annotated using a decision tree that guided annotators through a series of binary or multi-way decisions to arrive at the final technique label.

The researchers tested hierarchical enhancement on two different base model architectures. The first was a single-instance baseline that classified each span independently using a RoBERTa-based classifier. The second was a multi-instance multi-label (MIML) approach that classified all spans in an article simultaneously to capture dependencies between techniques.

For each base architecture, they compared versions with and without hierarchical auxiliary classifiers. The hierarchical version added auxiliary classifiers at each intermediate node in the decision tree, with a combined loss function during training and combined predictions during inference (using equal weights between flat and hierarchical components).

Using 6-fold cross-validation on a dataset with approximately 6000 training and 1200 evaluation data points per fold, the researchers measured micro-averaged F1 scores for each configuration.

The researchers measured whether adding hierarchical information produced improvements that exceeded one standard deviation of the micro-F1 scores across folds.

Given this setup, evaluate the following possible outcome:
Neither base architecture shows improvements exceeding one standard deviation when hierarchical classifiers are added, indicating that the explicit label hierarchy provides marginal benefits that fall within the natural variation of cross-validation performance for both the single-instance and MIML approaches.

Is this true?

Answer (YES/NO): YES